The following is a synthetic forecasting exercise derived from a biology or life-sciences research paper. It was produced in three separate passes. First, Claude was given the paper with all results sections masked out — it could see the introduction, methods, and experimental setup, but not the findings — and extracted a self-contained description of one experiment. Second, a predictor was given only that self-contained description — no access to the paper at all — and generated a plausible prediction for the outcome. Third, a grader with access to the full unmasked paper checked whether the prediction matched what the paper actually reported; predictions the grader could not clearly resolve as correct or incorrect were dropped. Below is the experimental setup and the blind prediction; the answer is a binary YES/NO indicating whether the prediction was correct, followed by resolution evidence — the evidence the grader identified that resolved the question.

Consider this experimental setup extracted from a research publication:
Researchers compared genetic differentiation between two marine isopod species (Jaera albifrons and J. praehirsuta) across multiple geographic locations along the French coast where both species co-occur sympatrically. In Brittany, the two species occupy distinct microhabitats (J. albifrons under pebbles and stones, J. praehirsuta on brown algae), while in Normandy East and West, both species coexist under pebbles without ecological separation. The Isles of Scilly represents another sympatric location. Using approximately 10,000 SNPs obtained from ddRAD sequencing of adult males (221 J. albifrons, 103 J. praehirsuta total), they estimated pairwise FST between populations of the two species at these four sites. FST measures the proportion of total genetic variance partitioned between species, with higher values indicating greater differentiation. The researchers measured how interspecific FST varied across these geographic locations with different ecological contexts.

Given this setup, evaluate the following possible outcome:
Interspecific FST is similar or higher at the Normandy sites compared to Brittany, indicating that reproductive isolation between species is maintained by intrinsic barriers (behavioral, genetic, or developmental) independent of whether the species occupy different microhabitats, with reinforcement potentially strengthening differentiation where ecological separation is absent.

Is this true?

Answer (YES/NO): NO